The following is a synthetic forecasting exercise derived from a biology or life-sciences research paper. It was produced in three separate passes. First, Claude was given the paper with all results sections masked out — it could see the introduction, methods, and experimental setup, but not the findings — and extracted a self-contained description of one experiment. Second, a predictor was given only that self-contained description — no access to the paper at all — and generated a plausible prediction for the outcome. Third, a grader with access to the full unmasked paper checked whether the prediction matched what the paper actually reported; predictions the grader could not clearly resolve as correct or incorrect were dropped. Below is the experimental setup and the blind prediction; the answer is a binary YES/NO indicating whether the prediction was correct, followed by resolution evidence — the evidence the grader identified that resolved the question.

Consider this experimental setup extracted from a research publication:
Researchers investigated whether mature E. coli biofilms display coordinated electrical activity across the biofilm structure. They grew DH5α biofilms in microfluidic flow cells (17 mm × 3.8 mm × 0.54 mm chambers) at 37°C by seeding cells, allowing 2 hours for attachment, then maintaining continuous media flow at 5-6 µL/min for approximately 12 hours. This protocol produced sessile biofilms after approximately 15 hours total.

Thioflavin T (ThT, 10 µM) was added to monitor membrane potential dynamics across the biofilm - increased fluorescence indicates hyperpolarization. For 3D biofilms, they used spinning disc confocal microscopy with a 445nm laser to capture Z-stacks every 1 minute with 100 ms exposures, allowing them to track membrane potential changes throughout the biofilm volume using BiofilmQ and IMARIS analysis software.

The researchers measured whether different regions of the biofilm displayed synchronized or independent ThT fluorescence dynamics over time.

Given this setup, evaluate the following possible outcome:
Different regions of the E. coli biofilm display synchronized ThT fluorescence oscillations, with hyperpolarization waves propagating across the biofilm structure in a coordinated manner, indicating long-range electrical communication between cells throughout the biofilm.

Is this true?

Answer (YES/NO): YES